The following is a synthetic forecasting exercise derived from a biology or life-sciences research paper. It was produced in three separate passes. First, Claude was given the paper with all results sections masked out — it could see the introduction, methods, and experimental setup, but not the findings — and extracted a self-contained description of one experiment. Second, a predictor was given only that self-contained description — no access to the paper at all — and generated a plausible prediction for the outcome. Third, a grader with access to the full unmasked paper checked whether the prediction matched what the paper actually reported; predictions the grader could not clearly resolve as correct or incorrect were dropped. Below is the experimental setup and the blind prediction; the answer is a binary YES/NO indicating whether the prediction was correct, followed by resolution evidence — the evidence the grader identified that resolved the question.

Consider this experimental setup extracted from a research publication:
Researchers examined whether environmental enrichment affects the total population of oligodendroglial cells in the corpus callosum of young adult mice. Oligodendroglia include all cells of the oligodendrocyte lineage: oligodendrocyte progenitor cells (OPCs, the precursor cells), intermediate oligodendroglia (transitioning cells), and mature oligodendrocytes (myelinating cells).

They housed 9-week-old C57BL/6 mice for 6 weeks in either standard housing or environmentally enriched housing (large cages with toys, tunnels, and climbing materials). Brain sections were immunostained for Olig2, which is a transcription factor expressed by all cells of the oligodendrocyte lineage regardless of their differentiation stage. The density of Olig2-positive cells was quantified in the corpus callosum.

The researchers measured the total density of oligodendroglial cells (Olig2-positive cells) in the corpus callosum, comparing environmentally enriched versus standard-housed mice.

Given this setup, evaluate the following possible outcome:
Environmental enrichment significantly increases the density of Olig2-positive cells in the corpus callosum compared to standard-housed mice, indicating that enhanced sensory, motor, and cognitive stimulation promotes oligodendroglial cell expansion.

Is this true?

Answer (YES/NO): NO